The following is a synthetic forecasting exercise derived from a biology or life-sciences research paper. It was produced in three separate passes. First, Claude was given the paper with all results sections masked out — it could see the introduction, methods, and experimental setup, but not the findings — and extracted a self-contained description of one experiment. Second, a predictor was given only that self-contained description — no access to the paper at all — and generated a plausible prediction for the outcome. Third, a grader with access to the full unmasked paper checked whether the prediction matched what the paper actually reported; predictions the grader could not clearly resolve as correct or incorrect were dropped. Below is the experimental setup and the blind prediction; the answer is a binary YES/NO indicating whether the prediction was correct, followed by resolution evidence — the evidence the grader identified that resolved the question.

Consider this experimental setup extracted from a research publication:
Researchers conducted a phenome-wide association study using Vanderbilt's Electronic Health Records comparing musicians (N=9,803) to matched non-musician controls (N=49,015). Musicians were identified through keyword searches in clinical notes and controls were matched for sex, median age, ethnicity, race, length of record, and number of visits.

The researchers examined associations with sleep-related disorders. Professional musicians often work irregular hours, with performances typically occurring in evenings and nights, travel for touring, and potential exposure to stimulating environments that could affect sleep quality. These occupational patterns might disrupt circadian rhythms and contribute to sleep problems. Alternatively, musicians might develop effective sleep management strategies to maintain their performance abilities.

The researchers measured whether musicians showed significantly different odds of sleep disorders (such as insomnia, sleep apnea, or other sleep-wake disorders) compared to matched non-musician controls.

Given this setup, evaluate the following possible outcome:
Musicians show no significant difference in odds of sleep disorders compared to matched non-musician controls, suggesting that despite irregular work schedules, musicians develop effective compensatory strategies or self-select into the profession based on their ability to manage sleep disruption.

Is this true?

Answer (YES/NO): NO